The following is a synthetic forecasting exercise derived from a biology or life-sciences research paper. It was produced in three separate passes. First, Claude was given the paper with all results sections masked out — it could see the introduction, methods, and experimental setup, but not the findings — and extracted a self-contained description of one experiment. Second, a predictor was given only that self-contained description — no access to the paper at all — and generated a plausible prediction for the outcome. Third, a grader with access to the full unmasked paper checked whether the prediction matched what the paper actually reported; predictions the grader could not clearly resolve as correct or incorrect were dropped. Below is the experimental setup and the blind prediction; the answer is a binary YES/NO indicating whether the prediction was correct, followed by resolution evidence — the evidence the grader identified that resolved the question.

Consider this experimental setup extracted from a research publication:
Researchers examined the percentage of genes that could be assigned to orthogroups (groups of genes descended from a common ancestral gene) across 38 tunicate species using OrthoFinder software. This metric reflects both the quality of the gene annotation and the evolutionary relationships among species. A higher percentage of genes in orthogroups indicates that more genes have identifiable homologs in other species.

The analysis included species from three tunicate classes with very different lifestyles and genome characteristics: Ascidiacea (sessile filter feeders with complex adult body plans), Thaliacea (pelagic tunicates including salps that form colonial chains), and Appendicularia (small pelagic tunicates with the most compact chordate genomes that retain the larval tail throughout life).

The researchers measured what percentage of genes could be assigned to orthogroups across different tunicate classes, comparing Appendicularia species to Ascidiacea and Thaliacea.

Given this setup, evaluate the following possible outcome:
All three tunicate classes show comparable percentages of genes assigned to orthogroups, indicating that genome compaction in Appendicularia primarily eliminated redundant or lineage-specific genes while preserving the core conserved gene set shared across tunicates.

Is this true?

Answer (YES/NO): NO